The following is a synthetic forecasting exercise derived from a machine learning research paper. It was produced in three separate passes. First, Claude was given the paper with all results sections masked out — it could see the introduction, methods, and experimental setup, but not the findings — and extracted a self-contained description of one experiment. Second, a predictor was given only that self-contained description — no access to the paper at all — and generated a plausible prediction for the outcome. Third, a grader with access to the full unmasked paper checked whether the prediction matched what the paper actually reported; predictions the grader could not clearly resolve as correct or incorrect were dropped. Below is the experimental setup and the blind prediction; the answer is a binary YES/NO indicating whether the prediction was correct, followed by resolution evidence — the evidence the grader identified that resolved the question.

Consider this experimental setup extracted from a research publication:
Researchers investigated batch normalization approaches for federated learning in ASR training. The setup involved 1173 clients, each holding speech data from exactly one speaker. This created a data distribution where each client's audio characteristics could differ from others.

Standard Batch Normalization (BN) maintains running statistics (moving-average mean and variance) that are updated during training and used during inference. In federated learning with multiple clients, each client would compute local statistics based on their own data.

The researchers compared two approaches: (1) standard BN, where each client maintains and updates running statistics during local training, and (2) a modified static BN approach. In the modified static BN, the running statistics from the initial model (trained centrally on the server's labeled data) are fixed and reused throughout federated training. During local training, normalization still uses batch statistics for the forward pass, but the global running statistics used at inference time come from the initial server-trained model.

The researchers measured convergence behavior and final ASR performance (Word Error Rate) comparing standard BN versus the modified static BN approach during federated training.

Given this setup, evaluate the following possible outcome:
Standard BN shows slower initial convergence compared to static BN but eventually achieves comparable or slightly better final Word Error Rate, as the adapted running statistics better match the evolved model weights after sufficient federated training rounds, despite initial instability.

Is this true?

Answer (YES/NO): NO